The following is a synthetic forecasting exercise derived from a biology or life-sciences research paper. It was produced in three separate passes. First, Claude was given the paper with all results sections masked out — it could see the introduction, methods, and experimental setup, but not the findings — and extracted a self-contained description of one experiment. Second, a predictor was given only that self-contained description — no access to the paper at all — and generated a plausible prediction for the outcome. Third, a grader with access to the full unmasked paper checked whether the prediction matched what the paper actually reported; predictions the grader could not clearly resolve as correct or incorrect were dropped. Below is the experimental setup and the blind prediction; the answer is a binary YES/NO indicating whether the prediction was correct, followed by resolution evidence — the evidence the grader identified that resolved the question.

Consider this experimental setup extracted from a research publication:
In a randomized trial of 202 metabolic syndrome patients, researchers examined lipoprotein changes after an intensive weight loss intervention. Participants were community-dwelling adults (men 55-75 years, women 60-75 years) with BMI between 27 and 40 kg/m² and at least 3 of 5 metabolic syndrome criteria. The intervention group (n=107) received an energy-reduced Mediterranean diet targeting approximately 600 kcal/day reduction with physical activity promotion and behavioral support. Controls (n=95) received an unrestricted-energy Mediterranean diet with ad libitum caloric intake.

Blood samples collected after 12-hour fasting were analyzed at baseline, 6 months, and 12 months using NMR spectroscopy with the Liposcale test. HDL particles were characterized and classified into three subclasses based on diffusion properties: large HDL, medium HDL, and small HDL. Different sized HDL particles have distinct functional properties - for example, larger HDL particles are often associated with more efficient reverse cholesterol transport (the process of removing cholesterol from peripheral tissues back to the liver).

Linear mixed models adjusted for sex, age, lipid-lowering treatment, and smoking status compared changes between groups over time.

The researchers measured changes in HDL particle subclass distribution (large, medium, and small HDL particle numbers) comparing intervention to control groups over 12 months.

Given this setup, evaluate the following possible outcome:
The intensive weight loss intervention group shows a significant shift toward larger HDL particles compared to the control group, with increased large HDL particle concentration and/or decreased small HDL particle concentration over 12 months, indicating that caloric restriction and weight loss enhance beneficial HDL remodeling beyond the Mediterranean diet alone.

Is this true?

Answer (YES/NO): NO